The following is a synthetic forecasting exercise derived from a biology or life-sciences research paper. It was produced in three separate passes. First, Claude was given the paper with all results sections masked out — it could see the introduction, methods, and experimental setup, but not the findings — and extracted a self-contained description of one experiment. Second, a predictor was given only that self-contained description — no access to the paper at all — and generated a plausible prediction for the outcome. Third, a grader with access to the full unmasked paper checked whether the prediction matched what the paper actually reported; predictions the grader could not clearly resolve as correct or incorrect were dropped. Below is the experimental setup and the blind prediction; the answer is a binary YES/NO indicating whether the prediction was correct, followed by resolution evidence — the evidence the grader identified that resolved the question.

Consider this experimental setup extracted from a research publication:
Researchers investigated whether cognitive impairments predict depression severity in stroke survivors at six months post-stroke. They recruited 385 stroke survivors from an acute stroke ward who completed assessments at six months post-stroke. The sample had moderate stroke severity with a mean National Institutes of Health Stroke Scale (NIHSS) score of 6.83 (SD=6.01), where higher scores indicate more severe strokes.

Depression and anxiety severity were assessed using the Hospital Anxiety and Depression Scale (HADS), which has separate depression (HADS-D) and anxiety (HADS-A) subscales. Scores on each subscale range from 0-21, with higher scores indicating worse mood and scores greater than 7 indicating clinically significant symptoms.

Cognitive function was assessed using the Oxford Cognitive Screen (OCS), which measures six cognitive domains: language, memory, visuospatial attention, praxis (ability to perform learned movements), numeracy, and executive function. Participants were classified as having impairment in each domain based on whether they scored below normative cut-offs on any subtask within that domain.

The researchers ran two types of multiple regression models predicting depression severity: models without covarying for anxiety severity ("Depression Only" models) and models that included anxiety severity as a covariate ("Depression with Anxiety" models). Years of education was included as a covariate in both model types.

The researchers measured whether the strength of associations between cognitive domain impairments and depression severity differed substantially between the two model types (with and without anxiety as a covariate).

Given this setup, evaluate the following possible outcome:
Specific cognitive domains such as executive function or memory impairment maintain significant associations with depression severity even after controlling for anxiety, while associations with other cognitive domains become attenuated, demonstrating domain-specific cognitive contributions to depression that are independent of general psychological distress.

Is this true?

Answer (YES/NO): NO